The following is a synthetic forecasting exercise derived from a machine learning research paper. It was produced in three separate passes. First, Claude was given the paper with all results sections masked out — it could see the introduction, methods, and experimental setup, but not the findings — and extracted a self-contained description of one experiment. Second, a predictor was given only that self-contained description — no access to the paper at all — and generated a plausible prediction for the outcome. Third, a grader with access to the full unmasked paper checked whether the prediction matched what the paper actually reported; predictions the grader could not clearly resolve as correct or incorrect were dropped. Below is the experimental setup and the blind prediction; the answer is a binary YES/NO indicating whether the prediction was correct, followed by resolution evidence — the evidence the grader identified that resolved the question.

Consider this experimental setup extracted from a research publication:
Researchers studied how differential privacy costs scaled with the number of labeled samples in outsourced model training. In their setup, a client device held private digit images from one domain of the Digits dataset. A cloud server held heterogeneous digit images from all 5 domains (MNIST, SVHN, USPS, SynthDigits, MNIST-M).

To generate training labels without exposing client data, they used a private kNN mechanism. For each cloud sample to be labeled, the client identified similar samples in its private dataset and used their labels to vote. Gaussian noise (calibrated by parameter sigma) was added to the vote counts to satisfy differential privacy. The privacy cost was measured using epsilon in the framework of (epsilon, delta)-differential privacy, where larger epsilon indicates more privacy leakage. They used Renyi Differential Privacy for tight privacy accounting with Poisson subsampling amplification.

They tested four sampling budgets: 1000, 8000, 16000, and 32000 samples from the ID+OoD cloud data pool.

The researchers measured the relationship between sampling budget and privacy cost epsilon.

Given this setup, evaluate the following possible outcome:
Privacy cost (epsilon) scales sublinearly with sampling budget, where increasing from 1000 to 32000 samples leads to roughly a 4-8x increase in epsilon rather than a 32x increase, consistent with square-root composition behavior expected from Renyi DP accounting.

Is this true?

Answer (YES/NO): NO